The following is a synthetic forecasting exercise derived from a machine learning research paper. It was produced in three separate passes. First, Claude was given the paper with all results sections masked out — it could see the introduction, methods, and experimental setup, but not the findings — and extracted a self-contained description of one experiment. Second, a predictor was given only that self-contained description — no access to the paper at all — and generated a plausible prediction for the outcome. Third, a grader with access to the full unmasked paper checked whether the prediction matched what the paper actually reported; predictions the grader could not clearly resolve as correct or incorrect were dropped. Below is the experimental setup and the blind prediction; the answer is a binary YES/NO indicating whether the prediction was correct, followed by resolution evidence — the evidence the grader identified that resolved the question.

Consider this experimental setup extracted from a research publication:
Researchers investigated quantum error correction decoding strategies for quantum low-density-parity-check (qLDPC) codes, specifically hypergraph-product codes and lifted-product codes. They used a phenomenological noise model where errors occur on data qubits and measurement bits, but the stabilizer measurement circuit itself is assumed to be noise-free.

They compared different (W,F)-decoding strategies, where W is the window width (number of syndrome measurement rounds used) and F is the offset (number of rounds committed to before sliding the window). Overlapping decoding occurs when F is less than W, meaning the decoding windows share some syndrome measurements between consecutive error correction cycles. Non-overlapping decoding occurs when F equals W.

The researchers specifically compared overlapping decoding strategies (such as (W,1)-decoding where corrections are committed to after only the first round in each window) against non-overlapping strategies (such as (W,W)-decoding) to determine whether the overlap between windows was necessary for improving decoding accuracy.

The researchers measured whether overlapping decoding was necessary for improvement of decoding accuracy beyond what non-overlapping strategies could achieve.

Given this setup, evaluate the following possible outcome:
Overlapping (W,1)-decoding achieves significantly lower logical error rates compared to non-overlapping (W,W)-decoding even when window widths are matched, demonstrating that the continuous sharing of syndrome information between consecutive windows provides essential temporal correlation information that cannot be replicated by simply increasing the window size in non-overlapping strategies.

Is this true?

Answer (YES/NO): YES